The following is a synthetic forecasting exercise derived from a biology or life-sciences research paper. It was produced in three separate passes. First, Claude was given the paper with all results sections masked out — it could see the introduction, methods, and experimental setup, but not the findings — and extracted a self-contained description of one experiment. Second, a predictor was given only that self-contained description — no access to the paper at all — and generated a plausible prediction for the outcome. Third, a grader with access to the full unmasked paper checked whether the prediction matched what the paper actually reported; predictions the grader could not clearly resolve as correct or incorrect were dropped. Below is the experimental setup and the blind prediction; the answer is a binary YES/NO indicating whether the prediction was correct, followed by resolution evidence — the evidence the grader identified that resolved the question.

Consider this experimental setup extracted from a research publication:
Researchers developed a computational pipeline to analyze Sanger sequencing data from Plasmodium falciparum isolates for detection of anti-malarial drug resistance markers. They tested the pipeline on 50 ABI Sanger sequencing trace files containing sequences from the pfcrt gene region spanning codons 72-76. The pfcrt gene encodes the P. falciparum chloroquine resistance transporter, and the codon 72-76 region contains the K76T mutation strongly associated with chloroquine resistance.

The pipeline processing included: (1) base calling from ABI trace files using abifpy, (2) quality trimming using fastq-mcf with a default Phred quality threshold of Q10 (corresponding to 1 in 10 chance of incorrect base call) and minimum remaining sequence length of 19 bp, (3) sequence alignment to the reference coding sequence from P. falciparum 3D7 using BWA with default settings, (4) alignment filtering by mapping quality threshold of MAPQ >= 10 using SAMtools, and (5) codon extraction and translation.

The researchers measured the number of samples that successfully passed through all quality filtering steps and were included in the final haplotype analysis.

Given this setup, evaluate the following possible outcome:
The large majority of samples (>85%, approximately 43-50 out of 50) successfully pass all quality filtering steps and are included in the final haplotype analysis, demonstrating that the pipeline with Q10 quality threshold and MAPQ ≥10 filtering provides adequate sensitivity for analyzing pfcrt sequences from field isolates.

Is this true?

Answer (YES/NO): YES